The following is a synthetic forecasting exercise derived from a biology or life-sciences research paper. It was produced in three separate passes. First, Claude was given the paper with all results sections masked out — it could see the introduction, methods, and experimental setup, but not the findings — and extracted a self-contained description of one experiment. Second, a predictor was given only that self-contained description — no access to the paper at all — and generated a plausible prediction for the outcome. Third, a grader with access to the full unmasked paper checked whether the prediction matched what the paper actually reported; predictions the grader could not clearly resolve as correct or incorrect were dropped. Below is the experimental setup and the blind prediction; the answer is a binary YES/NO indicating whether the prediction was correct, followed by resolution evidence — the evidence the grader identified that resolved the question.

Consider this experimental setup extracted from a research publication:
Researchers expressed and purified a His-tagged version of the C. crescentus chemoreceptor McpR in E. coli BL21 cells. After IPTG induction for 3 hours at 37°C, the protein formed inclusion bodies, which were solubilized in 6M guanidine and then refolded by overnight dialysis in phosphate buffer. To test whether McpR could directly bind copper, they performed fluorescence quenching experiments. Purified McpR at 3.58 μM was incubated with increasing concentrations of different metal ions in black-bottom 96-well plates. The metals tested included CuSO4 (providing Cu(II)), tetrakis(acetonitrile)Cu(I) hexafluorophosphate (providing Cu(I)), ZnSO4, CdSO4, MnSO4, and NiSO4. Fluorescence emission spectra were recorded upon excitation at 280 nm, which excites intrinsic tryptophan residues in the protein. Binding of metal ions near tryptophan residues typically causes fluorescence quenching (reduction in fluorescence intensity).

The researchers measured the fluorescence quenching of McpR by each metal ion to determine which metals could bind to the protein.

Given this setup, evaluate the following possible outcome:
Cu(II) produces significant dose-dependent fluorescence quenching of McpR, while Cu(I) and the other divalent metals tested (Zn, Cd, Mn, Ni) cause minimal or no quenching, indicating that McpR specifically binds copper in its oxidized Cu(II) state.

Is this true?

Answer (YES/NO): NO